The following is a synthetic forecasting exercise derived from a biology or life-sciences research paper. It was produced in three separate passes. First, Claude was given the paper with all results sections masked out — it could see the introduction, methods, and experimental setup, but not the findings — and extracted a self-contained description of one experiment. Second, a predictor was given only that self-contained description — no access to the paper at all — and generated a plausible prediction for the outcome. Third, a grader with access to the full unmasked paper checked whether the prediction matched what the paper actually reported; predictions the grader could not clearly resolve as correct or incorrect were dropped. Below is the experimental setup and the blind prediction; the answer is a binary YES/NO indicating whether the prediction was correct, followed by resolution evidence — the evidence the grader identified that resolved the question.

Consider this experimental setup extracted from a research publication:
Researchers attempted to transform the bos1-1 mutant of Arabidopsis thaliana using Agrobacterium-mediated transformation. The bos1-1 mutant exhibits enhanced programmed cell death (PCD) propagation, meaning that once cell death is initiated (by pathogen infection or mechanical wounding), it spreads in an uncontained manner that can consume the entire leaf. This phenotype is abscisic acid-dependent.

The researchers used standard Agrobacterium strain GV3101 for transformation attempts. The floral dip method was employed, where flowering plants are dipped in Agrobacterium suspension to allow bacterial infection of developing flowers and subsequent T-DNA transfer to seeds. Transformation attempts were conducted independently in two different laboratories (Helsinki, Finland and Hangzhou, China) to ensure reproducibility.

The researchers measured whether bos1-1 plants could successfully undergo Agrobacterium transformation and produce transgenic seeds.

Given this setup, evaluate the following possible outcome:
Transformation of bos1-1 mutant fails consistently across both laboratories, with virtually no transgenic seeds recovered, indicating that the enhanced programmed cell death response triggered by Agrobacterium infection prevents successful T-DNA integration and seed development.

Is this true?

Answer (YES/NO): YES